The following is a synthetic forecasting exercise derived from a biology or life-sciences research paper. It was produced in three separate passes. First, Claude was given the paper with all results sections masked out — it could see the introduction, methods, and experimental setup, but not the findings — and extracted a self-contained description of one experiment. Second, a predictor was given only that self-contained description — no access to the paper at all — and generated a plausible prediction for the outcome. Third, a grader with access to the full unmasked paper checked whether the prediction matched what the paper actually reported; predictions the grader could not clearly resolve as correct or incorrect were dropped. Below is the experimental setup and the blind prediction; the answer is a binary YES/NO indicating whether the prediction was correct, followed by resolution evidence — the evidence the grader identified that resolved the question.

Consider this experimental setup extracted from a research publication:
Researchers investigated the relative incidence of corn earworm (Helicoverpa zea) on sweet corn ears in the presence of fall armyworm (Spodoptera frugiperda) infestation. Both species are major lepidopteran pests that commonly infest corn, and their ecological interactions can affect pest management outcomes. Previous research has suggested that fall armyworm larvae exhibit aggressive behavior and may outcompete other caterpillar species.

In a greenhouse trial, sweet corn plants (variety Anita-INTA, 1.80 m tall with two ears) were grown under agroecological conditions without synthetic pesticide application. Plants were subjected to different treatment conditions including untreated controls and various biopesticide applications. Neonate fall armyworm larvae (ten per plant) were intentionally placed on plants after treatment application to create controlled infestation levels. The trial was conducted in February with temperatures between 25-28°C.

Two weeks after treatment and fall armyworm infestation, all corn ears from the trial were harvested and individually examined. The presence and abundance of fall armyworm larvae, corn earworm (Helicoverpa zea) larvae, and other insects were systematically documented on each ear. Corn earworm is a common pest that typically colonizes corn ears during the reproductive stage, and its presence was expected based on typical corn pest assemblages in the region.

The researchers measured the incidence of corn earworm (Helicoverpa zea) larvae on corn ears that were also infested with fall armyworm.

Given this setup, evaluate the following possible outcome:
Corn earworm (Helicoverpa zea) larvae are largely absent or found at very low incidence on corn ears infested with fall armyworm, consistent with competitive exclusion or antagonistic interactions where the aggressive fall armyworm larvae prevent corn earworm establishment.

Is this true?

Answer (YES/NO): YES